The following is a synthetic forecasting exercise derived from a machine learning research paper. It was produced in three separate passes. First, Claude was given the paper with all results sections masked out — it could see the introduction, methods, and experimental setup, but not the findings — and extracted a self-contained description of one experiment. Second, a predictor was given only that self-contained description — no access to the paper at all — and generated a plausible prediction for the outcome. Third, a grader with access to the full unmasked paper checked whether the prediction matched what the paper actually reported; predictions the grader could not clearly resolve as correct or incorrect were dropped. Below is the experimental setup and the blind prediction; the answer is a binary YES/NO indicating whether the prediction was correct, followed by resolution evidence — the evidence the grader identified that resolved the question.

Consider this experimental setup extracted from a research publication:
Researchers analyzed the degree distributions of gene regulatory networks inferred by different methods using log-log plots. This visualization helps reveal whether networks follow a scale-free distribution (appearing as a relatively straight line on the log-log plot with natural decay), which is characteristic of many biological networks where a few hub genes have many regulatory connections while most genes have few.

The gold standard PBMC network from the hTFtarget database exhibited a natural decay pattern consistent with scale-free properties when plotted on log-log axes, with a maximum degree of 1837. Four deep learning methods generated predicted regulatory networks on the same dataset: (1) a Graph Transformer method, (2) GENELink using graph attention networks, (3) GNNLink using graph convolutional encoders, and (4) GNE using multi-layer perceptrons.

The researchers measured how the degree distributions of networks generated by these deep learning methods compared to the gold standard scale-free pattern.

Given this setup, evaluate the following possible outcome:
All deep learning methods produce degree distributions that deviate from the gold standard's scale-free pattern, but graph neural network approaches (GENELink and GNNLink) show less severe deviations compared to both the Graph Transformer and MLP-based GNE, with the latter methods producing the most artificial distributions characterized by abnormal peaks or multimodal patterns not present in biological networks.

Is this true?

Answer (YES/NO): NO